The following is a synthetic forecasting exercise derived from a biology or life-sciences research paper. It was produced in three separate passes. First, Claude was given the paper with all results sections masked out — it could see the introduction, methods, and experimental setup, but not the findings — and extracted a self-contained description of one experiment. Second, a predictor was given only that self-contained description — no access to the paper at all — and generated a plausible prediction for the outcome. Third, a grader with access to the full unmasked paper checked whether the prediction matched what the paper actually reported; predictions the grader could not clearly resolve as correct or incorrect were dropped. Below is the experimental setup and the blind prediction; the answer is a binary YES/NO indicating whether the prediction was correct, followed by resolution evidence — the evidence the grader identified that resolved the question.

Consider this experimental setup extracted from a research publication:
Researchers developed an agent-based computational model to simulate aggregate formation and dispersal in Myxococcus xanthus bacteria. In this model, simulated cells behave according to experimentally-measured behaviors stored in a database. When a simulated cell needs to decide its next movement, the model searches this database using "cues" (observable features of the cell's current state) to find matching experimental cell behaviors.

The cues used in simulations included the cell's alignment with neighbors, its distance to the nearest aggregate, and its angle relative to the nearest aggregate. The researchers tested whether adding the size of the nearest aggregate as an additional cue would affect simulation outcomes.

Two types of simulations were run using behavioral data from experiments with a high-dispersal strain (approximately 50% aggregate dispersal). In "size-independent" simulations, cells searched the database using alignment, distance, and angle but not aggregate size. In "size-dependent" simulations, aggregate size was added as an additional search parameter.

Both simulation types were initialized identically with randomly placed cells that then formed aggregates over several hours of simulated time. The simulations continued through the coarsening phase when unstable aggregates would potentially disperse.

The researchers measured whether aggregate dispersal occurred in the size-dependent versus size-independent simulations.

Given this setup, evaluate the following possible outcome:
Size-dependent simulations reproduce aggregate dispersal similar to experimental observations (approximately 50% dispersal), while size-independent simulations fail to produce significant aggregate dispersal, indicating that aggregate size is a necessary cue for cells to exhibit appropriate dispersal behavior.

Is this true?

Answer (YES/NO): YES